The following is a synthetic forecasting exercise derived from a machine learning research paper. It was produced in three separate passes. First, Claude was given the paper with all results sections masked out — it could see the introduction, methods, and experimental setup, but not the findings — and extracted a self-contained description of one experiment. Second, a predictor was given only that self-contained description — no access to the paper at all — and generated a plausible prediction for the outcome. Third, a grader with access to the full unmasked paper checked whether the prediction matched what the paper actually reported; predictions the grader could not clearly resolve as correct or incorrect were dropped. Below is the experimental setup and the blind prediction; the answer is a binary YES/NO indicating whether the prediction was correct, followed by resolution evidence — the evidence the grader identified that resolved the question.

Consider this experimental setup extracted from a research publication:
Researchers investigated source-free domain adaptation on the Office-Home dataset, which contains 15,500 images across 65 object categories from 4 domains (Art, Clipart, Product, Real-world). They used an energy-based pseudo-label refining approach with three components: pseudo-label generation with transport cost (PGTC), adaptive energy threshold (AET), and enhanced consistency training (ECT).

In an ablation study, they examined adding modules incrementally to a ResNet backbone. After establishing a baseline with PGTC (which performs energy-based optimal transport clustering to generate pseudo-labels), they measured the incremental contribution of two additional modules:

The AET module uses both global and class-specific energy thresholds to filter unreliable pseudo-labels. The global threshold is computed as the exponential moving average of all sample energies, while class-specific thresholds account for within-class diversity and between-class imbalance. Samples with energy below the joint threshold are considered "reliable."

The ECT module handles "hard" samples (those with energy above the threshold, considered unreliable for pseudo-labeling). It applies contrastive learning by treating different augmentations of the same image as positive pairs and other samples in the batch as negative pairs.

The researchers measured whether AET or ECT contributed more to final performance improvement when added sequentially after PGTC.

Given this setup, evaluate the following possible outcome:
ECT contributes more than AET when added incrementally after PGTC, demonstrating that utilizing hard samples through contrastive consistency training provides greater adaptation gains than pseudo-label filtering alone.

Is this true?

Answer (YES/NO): NO